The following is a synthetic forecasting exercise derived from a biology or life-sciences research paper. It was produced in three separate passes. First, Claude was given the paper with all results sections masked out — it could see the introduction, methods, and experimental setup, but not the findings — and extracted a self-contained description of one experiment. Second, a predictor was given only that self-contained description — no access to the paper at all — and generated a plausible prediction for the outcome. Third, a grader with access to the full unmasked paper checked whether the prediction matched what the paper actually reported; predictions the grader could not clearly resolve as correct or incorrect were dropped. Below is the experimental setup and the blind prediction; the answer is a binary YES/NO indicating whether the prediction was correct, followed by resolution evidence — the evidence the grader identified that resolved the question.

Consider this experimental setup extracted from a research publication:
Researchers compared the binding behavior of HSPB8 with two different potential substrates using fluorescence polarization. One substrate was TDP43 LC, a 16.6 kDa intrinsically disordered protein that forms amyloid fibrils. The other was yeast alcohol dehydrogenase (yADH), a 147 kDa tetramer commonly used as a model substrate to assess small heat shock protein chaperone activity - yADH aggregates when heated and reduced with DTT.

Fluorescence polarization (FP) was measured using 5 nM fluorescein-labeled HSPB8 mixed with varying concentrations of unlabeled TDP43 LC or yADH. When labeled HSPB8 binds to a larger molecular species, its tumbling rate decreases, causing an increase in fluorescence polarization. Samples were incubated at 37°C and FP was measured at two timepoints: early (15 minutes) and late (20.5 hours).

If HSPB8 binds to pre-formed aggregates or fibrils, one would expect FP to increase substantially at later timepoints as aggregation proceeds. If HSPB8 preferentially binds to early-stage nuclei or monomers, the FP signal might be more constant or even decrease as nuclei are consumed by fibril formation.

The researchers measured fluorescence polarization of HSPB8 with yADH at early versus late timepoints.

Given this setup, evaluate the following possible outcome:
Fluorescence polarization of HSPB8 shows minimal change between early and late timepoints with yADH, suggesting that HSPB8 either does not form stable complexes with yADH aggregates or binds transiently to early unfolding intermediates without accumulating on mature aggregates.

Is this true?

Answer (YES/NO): NO